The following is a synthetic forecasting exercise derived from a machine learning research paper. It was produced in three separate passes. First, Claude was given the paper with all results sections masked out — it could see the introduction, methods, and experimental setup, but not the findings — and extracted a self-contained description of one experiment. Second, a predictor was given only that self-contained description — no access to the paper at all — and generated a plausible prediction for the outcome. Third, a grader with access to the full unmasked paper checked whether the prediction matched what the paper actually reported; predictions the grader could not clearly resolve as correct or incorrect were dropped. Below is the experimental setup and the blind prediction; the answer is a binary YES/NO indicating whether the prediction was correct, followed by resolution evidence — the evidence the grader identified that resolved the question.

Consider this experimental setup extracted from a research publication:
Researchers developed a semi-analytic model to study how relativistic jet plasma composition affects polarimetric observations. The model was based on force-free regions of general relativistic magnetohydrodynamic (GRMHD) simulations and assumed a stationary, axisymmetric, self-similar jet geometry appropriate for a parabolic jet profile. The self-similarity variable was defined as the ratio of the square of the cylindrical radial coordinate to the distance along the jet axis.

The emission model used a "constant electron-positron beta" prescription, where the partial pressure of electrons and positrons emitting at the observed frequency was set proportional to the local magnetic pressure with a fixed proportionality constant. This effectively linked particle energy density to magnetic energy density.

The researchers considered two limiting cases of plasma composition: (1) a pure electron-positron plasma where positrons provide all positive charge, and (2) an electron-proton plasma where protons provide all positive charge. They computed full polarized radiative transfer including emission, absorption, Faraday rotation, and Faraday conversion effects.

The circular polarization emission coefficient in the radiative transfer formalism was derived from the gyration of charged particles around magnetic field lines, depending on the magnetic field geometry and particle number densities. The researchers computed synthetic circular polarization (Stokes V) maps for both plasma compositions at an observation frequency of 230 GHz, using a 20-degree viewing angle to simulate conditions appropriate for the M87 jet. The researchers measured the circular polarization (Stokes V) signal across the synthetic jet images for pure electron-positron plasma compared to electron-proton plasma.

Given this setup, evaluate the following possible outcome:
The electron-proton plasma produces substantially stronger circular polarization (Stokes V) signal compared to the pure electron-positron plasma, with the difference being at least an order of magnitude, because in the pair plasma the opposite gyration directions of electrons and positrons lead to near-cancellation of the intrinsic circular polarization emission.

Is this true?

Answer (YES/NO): YES